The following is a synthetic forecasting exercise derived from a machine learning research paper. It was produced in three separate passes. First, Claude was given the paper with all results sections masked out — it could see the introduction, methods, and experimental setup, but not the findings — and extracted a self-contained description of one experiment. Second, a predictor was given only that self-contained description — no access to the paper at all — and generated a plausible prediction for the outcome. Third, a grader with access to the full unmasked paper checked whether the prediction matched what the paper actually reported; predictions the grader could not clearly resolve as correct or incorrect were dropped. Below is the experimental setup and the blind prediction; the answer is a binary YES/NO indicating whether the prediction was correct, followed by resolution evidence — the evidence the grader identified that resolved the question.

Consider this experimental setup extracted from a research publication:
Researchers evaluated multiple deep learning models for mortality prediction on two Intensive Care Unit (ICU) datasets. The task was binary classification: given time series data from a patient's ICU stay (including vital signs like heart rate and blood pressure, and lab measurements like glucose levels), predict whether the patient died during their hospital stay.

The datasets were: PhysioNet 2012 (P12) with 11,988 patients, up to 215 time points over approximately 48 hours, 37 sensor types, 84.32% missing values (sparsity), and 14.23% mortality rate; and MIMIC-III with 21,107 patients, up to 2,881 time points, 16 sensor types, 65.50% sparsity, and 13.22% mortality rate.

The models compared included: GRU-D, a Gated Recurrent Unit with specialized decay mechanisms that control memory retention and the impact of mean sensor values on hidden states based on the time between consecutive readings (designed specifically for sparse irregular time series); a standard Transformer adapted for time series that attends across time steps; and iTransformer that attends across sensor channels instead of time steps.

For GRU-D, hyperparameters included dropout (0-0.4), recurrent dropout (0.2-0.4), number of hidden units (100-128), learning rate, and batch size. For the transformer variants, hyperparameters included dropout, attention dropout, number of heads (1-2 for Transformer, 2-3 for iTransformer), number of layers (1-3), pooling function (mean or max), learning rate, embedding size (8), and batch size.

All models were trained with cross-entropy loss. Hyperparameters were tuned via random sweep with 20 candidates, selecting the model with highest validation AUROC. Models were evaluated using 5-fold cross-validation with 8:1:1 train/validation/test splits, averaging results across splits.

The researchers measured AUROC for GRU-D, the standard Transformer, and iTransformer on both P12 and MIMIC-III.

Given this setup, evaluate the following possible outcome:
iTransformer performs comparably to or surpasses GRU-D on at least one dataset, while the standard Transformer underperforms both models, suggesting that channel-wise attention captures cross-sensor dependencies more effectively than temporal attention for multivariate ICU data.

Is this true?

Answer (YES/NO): NO